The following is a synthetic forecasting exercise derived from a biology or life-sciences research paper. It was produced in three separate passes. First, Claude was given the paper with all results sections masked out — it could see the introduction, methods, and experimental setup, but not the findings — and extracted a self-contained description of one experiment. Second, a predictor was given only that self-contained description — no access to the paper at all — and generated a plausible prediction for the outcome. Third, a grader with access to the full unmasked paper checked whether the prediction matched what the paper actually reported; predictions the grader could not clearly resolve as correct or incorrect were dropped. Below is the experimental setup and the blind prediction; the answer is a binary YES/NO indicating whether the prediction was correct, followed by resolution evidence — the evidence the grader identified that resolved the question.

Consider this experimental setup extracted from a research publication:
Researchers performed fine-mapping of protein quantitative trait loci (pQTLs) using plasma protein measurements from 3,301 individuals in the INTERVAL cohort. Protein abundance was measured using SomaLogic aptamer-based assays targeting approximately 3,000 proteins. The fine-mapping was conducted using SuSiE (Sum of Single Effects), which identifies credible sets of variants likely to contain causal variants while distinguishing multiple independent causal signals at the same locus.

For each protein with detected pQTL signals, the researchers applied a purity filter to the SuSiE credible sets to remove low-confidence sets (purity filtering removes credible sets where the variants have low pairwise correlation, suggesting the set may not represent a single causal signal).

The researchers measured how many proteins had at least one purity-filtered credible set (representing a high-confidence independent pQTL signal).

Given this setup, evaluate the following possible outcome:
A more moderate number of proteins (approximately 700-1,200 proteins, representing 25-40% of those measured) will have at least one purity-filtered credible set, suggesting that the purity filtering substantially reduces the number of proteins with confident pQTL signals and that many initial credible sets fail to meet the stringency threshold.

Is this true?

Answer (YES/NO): YES